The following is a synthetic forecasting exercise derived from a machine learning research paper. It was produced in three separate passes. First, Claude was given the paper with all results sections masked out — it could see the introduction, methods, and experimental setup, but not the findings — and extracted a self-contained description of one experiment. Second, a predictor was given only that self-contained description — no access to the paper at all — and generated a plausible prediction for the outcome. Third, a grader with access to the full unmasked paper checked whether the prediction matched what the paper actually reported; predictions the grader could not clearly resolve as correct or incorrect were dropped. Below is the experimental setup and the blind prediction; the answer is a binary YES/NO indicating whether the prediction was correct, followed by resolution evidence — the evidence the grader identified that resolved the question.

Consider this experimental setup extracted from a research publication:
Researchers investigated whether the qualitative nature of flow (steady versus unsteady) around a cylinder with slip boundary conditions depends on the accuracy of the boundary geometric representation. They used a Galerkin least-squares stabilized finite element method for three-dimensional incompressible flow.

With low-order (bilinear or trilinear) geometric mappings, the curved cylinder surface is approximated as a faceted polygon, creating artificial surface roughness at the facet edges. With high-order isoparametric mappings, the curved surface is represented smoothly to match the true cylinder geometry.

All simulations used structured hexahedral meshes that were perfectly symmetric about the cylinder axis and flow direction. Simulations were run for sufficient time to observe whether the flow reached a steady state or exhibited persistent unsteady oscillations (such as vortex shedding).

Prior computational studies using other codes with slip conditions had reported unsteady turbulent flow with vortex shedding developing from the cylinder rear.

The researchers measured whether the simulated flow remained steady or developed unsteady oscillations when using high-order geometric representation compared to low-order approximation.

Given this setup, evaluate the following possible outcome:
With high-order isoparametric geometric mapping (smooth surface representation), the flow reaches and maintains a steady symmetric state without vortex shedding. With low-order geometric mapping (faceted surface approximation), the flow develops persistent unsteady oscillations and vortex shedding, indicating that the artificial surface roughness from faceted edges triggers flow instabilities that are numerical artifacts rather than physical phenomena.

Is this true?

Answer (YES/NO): YES